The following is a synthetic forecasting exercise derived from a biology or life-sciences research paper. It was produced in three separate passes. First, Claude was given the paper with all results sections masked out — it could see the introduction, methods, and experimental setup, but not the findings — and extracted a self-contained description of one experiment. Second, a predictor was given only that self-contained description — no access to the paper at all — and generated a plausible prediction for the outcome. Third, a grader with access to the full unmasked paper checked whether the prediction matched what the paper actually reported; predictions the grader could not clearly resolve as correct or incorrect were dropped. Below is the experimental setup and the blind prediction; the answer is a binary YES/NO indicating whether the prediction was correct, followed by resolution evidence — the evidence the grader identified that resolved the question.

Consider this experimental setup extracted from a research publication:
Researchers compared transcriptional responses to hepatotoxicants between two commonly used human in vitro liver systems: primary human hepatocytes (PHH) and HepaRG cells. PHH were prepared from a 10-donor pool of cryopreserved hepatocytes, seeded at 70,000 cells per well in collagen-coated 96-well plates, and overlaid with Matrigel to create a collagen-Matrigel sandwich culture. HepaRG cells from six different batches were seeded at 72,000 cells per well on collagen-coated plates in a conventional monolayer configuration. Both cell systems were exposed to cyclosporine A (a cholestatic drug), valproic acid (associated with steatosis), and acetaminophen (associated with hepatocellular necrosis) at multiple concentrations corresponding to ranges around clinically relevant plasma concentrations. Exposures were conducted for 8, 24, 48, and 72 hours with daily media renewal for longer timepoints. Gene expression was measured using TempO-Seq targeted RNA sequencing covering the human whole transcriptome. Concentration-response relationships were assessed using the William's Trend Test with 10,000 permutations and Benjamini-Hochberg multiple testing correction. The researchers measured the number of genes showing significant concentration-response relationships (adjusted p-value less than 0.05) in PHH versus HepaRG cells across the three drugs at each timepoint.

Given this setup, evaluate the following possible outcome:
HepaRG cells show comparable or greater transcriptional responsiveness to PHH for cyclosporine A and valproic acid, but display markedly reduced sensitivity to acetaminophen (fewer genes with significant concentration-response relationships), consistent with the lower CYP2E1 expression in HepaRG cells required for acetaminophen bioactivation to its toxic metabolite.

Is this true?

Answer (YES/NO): NO